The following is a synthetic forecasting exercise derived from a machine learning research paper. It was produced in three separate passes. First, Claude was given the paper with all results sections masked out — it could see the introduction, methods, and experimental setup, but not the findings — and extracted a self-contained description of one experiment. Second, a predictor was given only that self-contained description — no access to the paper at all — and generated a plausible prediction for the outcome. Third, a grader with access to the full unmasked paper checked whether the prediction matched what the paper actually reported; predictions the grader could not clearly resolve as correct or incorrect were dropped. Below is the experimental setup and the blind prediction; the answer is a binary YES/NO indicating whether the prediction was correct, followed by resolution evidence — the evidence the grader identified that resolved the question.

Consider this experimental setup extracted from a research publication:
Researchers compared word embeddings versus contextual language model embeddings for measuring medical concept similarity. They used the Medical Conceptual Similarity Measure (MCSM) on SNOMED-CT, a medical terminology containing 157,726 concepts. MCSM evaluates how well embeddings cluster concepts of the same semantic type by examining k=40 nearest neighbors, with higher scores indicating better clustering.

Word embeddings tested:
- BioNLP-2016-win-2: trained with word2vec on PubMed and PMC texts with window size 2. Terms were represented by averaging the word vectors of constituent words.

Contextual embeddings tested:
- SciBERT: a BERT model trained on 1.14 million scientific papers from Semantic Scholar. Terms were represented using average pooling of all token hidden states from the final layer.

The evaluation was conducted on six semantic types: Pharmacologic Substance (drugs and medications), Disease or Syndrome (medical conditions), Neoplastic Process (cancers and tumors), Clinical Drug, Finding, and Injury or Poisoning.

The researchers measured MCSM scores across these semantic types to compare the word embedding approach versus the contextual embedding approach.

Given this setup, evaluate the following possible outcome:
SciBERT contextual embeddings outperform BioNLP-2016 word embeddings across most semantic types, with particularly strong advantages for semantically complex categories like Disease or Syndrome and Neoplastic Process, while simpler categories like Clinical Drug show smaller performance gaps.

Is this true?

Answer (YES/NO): NO